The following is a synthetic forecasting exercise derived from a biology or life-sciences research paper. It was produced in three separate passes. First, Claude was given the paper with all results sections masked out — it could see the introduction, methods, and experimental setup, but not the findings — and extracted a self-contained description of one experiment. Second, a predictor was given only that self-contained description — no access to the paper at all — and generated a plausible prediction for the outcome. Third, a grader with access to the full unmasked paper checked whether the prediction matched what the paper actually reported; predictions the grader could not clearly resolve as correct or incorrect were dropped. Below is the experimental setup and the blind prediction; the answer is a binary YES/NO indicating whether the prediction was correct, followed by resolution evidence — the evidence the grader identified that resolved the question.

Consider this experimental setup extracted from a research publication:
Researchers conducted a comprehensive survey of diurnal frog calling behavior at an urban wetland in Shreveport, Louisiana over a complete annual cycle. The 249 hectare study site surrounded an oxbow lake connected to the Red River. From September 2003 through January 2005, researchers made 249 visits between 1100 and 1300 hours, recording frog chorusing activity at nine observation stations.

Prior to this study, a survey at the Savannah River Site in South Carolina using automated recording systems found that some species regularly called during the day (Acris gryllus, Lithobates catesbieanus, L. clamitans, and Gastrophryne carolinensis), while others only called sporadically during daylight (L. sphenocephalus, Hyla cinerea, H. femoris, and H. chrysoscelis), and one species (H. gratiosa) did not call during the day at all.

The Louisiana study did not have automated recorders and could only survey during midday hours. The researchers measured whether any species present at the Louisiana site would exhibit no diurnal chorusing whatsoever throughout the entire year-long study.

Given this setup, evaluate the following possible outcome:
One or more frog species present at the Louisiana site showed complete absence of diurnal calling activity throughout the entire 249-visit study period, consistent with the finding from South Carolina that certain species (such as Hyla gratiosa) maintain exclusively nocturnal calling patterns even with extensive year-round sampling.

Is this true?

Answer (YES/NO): YES